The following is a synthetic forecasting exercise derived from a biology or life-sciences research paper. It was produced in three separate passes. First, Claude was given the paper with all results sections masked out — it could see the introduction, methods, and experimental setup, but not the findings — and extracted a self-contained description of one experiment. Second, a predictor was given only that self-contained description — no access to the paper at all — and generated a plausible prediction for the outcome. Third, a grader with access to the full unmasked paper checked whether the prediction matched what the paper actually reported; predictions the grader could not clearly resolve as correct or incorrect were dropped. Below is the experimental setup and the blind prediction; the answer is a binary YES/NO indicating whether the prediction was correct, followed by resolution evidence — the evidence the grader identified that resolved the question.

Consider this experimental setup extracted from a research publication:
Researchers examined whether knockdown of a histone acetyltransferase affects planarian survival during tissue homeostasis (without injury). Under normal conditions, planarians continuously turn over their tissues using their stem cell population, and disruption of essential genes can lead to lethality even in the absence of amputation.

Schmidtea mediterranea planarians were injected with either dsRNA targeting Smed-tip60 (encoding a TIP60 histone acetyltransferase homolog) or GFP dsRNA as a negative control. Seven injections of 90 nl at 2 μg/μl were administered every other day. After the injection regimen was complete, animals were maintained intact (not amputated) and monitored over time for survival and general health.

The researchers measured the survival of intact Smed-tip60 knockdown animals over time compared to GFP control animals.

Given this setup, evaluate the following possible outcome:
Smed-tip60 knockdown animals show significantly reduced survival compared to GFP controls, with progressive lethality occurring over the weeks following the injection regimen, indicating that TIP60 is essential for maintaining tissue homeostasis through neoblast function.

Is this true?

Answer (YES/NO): YES